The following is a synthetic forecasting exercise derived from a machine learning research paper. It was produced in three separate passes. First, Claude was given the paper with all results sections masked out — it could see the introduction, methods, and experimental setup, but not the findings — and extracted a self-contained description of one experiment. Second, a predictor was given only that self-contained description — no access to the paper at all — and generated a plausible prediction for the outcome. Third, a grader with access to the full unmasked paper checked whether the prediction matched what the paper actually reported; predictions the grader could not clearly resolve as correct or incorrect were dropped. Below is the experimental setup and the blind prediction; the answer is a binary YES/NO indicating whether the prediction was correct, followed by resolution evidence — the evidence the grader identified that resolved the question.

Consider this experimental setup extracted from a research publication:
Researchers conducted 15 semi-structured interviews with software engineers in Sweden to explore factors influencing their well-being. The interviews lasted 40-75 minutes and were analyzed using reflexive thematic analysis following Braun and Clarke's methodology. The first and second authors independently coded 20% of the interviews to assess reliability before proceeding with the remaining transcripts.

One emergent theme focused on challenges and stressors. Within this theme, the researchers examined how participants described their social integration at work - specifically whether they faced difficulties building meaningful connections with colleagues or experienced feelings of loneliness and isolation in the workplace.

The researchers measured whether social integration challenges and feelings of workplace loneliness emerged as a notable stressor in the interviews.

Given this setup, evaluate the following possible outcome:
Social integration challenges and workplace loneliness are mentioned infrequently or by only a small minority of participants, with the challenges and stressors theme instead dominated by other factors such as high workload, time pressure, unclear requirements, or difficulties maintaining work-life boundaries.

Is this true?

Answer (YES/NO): NO